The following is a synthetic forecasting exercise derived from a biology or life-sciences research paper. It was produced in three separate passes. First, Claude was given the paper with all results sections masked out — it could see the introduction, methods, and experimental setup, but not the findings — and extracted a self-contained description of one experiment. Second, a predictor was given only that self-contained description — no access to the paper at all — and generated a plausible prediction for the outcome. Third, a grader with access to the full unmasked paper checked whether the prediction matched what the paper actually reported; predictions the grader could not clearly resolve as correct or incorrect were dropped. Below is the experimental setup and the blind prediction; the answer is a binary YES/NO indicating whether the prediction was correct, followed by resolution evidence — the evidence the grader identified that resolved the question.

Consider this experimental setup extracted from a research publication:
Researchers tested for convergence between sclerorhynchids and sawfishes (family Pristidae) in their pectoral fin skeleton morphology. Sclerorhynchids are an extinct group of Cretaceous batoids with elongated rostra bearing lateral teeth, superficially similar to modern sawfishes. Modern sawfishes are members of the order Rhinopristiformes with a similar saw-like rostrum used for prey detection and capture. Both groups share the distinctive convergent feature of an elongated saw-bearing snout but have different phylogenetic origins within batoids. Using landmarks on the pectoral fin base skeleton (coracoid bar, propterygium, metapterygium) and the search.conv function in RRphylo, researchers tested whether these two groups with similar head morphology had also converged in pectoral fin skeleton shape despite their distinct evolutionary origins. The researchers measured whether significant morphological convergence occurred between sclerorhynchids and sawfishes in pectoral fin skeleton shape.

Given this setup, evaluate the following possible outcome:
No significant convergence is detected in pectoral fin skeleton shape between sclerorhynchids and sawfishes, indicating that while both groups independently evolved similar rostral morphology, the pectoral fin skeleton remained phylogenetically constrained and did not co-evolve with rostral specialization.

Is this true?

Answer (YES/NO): NO